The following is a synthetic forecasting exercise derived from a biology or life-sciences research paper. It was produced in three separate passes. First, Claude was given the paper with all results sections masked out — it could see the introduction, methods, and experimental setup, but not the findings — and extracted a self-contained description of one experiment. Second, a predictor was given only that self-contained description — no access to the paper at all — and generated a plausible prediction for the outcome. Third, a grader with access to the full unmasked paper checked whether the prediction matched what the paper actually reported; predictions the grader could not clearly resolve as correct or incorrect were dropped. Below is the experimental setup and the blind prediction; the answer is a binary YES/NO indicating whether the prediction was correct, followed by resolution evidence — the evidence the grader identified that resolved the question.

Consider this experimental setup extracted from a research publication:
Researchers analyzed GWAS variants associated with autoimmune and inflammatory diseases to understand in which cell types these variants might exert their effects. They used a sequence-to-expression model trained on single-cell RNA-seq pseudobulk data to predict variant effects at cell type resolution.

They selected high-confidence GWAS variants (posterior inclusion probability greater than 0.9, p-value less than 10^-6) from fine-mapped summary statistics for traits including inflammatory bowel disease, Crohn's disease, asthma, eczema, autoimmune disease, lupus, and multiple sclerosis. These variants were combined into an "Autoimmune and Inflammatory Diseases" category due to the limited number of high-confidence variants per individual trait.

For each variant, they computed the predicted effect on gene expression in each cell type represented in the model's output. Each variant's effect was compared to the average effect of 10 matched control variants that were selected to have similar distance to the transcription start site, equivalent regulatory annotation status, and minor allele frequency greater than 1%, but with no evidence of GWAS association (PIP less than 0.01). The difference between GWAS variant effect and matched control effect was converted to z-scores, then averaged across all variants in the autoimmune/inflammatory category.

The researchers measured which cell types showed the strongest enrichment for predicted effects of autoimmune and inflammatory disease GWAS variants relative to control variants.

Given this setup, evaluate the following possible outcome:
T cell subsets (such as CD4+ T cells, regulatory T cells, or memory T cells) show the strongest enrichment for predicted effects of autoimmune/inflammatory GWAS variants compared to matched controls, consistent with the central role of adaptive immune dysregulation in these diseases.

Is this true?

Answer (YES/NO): YES